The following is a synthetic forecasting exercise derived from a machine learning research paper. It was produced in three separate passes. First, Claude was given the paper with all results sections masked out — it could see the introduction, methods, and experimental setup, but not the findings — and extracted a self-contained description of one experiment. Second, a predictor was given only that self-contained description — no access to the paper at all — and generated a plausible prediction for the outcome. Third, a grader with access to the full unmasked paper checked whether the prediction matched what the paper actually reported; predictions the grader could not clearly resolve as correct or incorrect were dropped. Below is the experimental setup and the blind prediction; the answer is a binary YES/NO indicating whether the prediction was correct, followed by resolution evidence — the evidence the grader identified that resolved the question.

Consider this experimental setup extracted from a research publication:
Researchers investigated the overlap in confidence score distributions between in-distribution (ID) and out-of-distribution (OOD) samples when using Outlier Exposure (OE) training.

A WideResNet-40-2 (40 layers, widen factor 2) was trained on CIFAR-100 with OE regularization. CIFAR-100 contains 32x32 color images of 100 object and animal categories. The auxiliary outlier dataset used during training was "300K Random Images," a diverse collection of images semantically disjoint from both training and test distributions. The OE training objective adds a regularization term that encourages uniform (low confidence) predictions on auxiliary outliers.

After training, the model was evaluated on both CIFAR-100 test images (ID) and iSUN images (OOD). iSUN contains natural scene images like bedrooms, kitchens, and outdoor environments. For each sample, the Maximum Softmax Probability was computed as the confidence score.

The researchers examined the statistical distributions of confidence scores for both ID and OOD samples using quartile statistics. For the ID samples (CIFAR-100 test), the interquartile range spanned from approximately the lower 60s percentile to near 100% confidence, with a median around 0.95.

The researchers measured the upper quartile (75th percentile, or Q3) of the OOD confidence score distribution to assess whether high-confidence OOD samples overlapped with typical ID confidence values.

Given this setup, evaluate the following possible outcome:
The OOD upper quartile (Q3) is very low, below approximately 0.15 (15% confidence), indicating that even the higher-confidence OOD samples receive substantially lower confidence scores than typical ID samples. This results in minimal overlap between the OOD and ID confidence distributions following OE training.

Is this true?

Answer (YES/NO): NO